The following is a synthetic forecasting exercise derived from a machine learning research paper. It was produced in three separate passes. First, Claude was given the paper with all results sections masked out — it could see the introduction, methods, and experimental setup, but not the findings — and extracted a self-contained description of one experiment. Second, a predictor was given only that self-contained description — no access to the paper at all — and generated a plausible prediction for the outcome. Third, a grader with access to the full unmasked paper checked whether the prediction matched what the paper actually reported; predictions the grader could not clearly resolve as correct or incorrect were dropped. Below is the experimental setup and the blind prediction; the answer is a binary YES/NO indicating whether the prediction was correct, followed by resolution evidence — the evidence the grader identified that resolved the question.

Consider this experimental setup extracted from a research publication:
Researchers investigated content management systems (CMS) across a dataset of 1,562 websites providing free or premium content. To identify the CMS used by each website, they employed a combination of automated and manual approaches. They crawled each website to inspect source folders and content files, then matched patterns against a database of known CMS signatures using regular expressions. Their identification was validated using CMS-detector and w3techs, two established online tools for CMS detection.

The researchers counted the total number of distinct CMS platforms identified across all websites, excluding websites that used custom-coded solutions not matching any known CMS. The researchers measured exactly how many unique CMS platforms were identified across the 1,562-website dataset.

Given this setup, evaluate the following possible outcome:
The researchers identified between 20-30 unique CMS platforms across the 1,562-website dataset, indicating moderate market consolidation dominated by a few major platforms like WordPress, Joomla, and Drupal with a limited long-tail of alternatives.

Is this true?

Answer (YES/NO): NO